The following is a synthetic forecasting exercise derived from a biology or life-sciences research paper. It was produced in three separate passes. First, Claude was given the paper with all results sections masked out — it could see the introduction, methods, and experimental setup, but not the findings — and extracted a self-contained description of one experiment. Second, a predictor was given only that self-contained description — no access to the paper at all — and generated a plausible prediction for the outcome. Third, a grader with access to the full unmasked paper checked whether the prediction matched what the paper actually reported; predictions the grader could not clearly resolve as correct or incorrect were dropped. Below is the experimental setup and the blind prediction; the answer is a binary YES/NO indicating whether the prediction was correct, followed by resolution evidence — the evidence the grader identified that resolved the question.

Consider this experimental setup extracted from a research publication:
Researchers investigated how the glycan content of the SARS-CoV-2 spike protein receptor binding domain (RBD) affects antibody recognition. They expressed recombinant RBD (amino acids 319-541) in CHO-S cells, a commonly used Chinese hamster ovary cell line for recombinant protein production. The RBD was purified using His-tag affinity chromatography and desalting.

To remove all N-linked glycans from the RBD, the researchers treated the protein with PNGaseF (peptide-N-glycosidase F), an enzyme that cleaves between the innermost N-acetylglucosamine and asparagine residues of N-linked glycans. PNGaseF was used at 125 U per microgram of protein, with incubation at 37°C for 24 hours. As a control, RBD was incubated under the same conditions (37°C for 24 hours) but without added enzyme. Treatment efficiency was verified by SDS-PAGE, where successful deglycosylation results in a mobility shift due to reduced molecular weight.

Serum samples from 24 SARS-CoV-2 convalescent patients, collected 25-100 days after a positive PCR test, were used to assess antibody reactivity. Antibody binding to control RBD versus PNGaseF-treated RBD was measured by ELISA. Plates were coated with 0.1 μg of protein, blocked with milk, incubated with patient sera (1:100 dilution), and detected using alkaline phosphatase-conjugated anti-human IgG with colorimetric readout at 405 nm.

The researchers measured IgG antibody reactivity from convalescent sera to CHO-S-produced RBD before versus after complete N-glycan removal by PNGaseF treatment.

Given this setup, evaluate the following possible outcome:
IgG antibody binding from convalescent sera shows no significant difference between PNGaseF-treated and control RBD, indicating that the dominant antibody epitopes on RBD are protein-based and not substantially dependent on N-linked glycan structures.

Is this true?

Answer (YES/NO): NO